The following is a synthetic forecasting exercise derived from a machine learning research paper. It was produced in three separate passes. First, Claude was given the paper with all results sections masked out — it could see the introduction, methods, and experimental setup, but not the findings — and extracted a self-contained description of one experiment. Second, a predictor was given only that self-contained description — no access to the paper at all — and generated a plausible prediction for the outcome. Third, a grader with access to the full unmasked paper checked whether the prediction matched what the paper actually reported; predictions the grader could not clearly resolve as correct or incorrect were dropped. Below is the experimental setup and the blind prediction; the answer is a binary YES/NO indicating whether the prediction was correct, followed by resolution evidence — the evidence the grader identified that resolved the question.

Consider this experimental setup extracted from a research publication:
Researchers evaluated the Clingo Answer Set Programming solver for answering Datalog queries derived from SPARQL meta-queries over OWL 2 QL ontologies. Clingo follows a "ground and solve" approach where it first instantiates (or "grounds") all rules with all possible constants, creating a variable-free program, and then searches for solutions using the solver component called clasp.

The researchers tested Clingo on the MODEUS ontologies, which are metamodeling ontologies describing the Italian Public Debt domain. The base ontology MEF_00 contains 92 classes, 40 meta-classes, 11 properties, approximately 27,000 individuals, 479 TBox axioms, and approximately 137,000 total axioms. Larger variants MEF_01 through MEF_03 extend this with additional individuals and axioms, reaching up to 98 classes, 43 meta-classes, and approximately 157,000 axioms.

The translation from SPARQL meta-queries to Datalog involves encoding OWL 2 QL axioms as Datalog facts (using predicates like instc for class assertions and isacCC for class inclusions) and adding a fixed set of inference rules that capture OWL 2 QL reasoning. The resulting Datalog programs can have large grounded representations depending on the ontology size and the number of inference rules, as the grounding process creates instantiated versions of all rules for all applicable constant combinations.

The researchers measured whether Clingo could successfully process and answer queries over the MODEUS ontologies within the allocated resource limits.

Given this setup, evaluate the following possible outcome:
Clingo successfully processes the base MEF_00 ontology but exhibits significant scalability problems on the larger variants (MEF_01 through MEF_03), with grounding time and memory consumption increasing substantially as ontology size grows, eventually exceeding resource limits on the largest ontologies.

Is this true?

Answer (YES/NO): NO